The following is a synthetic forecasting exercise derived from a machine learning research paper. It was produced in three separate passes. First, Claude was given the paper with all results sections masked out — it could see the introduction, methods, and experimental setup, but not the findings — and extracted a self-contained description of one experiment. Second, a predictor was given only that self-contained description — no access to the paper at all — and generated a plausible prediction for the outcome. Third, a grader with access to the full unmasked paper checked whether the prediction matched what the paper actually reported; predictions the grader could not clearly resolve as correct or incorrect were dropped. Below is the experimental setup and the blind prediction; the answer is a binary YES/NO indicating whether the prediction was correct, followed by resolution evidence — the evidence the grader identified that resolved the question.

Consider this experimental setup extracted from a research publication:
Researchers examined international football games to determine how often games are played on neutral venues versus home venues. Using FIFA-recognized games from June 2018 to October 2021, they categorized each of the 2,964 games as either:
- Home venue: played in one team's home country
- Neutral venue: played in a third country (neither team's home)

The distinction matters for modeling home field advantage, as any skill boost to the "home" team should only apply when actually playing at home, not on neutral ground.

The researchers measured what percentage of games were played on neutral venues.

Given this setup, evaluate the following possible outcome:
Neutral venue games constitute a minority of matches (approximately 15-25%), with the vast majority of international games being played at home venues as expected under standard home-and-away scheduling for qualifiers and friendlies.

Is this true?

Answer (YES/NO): NO